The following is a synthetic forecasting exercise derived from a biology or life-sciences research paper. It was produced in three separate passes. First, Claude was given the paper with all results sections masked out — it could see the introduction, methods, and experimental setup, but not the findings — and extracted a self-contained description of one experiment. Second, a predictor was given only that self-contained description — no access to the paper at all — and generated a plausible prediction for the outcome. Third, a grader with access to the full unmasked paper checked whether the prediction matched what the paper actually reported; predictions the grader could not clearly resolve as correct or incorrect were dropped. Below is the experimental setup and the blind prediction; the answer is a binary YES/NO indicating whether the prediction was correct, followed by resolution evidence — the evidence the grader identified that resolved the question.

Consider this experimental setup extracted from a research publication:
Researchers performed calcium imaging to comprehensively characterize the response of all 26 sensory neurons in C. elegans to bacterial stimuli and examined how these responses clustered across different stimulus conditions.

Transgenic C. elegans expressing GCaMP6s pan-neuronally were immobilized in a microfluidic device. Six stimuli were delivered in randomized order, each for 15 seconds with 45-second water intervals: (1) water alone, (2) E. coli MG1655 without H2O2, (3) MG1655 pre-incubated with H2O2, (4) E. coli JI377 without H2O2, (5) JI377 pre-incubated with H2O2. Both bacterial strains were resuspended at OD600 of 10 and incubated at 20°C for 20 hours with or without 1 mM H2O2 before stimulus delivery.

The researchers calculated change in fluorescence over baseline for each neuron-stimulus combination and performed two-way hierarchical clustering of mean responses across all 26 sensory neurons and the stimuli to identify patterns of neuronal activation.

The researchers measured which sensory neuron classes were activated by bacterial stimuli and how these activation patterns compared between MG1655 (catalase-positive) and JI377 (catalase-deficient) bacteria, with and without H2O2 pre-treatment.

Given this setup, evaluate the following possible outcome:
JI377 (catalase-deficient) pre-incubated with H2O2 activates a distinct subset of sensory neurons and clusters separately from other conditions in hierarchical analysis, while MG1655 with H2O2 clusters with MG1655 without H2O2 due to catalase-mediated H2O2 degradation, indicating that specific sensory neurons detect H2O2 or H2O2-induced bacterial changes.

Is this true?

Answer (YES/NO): YES